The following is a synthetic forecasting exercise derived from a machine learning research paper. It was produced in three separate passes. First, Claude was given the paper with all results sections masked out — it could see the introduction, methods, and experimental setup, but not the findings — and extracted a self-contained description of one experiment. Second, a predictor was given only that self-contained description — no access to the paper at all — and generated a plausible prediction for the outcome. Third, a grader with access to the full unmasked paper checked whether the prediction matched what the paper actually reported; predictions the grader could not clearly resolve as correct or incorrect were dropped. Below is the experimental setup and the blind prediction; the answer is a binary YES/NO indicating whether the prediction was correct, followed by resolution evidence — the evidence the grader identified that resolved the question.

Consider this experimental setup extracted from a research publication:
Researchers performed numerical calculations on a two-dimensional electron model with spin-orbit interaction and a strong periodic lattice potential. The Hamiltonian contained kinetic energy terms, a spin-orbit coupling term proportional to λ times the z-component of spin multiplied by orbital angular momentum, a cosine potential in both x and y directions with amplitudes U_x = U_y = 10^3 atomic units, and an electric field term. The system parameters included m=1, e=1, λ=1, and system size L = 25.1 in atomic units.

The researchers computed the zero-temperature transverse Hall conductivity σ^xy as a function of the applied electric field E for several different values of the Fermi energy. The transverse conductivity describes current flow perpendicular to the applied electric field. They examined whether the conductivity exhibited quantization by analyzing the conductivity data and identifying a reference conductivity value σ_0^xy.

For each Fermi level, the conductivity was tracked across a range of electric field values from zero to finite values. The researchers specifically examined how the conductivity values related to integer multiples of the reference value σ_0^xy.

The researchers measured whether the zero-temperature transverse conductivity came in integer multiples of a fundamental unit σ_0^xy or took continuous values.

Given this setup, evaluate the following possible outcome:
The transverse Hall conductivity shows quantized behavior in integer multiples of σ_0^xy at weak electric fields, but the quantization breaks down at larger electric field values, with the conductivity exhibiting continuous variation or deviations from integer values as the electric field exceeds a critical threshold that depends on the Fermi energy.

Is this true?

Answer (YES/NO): NO